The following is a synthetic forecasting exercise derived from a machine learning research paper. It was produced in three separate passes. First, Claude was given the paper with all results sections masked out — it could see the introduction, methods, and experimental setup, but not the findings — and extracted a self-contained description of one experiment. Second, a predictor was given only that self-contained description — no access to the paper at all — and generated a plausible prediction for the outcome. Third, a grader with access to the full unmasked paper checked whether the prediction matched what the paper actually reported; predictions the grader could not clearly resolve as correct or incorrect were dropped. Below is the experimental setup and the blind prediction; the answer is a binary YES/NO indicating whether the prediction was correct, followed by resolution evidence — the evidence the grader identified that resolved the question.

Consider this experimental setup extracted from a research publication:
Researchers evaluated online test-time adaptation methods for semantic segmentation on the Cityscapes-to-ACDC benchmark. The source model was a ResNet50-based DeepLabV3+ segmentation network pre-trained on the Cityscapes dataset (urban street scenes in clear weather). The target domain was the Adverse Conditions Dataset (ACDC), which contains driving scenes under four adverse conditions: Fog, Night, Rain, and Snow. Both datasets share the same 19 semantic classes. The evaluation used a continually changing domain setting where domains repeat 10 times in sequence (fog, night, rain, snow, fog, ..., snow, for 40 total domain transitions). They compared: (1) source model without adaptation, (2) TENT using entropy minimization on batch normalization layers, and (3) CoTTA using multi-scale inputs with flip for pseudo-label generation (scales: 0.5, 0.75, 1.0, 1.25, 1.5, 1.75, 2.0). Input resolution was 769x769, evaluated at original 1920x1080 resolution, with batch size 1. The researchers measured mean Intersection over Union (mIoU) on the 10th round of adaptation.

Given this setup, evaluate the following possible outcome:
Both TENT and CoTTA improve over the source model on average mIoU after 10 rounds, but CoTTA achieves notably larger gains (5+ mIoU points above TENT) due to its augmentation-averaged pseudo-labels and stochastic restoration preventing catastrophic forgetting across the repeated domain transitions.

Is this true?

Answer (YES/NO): NO